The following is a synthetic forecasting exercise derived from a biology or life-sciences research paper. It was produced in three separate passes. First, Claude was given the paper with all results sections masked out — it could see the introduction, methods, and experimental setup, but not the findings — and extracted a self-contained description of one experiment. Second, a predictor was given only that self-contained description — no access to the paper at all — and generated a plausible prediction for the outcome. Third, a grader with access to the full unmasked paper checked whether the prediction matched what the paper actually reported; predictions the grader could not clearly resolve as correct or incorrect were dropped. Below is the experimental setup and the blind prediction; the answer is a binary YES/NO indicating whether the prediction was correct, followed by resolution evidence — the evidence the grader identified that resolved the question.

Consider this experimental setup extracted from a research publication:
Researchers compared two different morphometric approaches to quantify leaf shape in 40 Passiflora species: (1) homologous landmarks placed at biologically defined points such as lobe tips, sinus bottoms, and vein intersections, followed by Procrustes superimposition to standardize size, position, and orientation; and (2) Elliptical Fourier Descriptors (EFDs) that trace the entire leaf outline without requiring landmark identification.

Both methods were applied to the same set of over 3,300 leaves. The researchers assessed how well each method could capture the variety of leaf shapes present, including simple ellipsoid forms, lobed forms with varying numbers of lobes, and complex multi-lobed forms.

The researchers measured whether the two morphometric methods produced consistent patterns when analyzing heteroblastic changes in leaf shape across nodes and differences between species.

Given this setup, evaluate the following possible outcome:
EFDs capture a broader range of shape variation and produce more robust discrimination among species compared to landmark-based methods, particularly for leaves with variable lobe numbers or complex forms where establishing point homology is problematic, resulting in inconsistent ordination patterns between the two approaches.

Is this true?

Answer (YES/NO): NO